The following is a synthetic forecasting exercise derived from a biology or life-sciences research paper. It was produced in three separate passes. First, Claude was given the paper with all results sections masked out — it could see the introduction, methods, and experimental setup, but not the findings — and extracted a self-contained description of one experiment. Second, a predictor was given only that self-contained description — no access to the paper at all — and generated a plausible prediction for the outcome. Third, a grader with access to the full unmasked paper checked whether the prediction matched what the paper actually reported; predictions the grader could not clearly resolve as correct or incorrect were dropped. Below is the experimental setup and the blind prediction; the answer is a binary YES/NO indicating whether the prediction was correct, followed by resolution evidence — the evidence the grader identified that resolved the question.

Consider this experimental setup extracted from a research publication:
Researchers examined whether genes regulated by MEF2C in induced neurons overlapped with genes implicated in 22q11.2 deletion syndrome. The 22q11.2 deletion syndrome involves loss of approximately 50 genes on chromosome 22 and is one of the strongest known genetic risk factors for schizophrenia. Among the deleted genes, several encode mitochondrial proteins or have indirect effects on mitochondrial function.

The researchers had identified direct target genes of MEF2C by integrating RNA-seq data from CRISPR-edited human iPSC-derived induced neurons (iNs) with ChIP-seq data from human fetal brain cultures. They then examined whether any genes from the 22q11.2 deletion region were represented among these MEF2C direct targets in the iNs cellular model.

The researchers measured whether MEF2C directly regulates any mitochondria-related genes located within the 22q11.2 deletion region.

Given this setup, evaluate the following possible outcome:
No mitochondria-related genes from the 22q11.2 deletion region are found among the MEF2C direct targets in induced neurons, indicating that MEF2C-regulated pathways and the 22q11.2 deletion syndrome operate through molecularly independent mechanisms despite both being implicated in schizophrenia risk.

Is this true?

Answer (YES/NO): NO